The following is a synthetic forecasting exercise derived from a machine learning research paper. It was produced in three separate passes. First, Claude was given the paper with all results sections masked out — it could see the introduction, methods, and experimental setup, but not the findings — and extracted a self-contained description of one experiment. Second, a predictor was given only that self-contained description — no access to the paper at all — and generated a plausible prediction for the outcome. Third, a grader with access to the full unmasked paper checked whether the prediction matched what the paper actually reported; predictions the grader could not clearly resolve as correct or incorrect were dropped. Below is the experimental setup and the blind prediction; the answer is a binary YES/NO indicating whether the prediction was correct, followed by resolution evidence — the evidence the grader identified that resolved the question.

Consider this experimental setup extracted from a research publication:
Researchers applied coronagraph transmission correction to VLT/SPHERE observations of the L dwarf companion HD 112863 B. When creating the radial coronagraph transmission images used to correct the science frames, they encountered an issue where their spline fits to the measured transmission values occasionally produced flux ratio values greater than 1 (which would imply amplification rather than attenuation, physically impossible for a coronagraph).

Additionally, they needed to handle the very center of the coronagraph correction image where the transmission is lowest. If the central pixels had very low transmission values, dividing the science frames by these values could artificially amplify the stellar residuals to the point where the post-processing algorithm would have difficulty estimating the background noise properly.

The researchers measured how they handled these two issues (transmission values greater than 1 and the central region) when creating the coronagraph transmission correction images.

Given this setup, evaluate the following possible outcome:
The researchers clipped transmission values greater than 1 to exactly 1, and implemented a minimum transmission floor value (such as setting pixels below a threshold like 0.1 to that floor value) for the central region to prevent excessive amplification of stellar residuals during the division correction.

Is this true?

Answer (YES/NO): NO